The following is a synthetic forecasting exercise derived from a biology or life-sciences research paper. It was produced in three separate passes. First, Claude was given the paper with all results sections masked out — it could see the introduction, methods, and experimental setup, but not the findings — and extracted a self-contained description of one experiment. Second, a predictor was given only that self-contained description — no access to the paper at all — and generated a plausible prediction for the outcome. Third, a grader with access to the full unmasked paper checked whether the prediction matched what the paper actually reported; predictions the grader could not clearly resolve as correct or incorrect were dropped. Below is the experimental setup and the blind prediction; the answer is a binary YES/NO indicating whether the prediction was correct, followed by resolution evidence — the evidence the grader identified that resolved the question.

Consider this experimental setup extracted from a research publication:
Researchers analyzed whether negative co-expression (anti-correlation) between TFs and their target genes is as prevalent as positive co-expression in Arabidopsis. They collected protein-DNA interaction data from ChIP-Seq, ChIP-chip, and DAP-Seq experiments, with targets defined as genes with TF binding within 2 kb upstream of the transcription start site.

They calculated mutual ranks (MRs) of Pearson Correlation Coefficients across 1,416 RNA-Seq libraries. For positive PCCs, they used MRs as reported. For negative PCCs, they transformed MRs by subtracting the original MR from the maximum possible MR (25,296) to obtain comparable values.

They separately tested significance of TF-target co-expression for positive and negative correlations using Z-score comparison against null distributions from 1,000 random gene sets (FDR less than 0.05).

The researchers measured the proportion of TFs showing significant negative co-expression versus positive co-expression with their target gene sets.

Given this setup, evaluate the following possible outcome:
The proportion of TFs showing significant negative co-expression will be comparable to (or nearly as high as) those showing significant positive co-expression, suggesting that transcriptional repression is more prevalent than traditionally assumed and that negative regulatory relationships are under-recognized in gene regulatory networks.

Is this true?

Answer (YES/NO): NO